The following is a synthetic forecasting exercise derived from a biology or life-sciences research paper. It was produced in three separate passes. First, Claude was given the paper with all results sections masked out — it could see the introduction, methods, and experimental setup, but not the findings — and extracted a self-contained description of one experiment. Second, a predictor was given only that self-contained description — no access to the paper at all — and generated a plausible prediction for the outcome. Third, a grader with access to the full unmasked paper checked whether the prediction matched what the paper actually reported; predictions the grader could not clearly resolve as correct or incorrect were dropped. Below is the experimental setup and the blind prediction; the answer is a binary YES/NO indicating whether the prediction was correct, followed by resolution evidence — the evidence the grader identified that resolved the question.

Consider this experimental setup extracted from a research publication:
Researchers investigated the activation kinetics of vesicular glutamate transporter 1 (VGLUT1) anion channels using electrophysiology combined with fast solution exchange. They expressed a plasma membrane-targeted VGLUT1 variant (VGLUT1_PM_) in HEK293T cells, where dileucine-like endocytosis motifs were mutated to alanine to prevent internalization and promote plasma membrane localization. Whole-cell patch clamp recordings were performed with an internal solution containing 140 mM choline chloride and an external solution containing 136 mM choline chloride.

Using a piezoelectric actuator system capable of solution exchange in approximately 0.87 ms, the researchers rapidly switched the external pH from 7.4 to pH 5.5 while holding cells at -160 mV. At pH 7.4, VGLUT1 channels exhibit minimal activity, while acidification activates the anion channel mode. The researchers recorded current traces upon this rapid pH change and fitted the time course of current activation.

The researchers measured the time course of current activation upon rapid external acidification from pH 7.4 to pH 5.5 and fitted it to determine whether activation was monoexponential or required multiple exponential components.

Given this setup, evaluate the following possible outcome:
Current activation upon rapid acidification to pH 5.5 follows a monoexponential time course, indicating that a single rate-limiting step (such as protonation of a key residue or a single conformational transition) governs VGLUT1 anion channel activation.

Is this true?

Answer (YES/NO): NO